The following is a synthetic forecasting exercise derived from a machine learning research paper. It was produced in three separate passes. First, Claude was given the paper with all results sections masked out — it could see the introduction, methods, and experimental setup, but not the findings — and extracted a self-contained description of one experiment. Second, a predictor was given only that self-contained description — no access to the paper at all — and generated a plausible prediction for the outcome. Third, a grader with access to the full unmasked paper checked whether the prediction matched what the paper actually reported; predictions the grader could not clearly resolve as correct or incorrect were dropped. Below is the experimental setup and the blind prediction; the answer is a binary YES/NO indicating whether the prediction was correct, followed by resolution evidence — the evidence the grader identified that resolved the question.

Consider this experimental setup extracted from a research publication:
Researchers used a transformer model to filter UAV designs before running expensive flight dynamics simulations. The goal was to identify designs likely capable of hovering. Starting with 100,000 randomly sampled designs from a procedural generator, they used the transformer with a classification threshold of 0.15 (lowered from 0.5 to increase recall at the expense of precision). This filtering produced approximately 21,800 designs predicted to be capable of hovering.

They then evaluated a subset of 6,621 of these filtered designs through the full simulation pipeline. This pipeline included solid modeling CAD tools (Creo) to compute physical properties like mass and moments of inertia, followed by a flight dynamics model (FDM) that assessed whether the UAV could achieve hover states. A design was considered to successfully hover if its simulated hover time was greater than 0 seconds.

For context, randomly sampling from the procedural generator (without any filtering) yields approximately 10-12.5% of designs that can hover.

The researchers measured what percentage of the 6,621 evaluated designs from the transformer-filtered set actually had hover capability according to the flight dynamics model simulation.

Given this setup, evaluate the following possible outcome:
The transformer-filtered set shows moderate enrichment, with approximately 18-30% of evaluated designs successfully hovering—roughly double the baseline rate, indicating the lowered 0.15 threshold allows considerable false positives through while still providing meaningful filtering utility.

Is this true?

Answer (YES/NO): NO